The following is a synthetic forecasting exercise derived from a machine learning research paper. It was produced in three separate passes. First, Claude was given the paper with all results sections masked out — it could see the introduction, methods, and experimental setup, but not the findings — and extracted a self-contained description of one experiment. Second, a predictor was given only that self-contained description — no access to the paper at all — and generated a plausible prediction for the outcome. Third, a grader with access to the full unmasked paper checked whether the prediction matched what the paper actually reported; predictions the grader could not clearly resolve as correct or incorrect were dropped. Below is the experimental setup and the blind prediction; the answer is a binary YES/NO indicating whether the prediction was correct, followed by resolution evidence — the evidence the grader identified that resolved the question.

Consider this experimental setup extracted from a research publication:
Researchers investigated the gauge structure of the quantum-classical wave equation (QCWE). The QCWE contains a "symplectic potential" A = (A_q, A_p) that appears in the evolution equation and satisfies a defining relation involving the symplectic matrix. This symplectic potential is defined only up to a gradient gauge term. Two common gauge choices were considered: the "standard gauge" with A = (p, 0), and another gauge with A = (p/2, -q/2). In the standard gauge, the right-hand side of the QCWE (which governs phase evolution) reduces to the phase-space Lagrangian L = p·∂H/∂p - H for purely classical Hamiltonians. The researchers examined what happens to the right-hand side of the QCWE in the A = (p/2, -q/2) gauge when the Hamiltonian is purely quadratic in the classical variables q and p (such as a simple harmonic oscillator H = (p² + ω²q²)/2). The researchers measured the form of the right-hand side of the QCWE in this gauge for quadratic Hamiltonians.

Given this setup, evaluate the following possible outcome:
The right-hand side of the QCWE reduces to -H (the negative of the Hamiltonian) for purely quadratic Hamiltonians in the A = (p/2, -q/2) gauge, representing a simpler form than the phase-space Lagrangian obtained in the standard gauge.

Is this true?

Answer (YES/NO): NO